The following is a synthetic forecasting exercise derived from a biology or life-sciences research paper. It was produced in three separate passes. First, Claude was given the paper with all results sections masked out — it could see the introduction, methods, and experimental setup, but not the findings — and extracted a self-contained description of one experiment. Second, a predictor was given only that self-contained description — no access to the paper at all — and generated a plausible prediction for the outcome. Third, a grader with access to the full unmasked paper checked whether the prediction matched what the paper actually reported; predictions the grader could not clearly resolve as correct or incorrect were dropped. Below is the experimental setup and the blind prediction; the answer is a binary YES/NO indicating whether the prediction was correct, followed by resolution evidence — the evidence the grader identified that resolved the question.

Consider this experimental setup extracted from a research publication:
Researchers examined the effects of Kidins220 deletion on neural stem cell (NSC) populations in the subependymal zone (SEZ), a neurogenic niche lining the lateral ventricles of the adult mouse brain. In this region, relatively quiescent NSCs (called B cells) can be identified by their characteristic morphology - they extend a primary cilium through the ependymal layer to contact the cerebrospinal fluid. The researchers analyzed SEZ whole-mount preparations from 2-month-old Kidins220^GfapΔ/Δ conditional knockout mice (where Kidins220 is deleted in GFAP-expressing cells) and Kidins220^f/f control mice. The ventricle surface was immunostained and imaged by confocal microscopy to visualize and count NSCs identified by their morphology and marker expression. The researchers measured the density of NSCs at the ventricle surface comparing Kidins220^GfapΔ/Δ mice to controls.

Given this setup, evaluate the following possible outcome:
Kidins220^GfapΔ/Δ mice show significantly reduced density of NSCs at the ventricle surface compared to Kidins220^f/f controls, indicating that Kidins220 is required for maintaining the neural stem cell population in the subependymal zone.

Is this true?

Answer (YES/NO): NO